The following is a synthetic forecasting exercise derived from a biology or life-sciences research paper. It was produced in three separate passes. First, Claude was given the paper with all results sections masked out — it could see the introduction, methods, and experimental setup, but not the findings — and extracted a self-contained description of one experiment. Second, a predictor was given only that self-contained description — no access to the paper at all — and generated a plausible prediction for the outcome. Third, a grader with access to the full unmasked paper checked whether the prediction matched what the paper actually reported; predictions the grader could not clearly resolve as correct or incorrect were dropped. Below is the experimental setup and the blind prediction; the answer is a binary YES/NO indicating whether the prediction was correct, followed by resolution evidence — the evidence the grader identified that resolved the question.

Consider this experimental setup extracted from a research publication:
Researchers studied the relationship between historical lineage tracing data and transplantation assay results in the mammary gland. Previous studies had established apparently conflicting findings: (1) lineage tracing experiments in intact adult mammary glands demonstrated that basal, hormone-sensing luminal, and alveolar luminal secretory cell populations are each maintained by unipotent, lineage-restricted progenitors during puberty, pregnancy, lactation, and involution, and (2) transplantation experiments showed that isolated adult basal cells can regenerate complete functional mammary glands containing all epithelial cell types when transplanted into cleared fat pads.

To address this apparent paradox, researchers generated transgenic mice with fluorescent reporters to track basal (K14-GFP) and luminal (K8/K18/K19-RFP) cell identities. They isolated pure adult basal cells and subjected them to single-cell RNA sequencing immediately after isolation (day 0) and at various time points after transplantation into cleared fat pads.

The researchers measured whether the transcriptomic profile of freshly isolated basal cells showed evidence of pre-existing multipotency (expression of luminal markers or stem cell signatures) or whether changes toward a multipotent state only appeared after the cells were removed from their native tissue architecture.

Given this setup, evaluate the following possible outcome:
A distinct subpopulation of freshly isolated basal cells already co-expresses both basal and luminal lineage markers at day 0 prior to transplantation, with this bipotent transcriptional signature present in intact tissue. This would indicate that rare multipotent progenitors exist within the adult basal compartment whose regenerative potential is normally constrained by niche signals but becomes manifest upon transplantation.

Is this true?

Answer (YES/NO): NO